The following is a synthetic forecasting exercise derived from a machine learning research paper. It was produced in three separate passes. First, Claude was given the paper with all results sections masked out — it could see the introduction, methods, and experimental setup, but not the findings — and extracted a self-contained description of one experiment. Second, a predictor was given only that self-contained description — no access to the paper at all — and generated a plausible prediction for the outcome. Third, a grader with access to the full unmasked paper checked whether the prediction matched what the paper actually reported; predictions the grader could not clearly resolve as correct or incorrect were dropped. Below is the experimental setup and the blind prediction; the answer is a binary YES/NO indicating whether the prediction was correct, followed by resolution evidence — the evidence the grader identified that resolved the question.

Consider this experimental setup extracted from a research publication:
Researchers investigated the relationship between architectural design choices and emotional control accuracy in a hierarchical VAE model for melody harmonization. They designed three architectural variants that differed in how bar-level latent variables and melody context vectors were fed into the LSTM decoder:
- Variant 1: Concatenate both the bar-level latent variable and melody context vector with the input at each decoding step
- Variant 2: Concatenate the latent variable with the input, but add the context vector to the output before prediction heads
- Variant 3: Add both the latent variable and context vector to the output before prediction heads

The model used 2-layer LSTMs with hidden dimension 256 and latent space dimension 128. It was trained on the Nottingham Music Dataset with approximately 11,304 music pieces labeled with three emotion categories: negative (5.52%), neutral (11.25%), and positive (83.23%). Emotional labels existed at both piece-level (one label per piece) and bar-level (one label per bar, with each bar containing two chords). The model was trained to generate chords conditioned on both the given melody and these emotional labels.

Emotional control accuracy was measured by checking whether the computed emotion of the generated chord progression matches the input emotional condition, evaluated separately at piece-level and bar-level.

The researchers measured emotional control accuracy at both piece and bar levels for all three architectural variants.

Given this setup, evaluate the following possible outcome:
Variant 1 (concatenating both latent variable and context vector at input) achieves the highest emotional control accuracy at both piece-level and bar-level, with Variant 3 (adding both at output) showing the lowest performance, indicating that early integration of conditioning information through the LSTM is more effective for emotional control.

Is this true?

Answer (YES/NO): YES